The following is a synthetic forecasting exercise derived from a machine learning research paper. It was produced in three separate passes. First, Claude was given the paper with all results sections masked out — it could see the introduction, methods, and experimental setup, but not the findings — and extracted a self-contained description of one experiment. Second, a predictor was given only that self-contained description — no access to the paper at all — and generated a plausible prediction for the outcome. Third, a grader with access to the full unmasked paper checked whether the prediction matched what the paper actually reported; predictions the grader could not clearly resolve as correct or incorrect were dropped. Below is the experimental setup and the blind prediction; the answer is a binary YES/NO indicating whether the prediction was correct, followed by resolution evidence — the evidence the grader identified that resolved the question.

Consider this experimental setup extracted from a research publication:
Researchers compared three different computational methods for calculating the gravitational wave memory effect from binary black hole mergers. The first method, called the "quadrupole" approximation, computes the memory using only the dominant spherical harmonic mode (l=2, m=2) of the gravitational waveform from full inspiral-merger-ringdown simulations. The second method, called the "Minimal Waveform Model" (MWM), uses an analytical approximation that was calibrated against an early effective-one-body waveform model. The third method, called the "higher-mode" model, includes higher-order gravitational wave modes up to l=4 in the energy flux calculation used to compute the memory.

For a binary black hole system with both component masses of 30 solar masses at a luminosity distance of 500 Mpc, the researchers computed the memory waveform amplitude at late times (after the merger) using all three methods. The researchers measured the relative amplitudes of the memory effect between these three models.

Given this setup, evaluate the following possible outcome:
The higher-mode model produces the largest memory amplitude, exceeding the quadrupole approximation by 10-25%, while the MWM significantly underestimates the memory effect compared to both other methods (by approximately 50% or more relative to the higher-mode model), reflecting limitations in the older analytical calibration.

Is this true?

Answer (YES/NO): NO